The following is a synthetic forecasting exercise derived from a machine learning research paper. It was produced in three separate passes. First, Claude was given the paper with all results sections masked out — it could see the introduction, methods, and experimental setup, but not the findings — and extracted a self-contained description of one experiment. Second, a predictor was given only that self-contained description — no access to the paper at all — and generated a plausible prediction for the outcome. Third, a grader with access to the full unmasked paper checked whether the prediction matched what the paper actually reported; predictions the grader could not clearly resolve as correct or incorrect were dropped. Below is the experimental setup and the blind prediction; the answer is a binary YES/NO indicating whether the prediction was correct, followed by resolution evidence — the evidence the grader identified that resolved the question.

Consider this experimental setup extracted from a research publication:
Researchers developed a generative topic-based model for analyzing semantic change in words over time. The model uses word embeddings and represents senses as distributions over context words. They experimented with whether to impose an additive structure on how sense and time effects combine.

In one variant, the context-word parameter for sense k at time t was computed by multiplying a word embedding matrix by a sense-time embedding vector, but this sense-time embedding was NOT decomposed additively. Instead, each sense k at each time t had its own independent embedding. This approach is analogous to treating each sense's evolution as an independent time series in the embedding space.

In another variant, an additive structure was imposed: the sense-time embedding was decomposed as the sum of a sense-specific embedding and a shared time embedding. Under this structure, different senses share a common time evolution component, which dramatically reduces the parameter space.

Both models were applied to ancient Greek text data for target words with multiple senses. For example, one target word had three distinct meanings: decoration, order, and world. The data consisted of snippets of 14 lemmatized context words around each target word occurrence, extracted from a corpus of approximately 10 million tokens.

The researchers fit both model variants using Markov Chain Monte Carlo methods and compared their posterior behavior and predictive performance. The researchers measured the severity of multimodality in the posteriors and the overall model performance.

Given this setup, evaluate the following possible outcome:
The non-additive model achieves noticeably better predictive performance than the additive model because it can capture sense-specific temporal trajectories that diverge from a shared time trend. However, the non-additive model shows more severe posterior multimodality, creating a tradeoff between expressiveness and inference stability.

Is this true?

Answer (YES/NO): NO